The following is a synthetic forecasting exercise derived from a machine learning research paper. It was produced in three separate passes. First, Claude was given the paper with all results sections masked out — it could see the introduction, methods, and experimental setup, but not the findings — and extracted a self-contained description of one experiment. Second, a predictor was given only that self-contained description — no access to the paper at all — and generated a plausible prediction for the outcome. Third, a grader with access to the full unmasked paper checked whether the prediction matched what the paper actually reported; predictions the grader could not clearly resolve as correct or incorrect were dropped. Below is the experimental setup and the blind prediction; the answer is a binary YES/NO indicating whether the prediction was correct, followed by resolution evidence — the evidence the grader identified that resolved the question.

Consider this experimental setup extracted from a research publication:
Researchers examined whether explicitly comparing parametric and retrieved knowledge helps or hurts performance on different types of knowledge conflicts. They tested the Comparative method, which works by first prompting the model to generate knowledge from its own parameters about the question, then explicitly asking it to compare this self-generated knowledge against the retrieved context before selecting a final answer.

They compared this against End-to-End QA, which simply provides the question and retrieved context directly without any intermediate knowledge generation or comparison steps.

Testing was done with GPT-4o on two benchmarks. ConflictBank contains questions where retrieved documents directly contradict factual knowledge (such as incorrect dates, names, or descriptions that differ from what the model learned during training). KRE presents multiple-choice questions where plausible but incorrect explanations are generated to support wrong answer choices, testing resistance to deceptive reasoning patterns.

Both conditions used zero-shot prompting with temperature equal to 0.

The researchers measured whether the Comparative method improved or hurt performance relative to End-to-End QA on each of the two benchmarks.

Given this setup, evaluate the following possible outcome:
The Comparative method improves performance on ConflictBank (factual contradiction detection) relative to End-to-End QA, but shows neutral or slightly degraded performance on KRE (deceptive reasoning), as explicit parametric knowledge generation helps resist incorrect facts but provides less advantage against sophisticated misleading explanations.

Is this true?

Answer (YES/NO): NO